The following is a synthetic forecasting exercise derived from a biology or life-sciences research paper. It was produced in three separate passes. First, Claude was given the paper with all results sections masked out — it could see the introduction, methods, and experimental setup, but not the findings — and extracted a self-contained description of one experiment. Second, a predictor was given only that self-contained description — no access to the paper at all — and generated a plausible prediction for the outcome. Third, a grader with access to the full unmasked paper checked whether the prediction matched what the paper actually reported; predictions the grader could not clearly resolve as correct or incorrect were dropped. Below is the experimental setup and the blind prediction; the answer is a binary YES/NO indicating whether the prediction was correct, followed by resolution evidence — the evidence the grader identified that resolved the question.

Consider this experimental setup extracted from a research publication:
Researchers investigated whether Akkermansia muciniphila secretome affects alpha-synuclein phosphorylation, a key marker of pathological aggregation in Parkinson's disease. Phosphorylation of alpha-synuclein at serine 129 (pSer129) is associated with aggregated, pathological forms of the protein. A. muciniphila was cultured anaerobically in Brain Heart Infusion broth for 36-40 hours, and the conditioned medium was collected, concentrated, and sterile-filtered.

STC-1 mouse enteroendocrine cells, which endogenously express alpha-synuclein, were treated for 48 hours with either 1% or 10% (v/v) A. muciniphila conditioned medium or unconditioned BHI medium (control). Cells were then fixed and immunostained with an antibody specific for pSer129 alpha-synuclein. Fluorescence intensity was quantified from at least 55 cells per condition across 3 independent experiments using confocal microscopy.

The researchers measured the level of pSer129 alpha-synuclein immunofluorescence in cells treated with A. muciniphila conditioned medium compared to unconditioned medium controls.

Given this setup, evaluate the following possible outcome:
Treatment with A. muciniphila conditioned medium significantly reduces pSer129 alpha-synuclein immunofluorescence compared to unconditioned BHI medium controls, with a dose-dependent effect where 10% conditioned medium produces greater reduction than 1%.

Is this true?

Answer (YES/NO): NO